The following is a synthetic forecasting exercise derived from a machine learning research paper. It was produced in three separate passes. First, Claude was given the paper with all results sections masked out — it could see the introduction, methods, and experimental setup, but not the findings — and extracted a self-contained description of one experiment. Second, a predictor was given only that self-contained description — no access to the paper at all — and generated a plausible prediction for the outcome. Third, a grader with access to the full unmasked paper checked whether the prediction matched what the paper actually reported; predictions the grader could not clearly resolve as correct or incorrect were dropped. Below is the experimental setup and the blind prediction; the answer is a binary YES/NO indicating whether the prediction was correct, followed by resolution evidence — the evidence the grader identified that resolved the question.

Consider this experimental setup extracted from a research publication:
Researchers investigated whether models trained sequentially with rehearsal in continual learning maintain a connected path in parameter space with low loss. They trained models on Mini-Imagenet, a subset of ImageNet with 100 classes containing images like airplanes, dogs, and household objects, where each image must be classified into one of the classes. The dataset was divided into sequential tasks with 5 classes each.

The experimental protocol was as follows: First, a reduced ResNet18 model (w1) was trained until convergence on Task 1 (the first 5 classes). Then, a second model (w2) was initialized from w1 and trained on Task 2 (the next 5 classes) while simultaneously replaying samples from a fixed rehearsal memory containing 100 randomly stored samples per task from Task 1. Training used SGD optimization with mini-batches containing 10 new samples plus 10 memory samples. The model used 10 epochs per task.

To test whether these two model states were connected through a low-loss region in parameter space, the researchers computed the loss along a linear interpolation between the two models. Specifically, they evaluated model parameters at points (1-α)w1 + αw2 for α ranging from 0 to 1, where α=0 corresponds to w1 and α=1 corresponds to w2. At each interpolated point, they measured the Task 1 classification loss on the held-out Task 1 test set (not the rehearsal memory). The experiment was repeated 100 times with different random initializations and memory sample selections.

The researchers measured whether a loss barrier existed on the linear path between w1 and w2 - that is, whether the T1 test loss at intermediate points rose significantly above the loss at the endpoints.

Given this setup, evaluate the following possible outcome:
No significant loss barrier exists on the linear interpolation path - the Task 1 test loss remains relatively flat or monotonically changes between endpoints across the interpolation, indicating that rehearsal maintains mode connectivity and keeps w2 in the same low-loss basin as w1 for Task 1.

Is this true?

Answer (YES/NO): YES